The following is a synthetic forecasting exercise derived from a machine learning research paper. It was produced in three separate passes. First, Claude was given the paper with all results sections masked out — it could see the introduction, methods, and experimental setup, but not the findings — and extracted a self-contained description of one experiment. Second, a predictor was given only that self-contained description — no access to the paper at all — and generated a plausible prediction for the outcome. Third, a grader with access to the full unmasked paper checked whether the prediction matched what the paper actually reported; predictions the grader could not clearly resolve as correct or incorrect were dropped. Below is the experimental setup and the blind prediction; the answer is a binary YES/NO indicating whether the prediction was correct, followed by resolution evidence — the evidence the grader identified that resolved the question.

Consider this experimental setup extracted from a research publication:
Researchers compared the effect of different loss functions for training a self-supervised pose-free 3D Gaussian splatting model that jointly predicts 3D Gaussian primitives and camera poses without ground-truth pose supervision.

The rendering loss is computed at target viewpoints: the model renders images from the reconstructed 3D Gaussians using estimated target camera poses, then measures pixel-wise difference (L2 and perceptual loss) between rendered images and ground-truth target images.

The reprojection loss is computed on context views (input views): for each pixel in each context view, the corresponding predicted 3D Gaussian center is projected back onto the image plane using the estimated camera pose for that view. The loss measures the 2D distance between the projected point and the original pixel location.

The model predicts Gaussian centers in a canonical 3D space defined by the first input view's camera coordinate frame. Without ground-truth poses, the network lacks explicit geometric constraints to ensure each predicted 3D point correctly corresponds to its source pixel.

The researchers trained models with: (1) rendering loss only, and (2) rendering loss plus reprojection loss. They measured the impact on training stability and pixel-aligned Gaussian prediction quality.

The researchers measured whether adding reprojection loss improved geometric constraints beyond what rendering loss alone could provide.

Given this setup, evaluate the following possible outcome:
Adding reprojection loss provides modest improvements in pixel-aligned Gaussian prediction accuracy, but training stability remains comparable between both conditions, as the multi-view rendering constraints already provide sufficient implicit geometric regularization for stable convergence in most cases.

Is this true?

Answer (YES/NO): NO